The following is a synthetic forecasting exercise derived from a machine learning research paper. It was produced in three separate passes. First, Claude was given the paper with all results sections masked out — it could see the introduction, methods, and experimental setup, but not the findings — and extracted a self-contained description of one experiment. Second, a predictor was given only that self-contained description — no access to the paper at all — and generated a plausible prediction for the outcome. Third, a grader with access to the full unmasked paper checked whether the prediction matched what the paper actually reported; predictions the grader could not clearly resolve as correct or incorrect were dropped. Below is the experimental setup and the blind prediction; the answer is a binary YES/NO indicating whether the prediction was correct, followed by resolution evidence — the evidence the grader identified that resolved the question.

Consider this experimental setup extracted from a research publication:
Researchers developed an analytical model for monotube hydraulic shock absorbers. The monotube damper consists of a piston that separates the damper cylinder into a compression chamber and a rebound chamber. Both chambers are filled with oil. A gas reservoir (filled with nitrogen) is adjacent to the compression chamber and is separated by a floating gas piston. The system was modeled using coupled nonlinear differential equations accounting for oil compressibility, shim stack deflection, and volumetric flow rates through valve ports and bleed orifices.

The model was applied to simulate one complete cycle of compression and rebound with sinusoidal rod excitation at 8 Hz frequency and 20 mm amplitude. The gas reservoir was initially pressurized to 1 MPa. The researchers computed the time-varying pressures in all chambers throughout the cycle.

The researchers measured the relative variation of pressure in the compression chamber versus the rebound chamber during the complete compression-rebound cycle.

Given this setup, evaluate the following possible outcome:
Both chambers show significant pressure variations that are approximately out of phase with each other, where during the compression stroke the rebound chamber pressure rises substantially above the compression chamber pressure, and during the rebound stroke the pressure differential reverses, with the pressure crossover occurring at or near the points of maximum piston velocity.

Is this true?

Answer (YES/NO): NO